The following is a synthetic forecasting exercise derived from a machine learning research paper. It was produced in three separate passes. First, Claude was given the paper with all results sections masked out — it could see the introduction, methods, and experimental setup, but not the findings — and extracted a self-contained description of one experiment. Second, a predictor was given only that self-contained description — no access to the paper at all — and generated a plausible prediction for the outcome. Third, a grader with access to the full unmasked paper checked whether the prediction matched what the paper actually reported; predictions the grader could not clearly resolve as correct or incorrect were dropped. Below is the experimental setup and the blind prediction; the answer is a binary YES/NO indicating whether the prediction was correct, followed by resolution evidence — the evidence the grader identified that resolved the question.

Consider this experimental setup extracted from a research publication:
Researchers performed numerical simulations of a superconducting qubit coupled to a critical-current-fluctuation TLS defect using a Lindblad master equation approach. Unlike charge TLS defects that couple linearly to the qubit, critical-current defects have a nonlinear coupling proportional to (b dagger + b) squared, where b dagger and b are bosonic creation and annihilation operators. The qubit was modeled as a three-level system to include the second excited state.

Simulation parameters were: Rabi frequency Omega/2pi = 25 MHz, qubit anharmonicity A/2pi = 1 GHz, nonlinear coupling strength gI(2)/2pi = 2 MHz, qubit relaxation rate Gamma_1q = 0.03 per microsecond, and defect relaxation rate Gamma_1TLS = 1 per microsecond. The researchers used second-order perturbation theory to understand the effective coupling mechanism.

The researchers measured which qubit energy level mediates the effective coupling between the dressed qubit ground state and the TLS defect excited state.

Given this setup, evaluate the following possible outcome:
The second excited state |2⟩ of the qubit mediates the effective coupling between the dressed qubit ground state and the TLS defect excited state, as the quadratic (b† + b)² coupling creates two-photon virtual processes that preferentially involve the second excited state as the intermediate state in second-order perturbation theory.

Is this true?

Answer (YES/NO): YES